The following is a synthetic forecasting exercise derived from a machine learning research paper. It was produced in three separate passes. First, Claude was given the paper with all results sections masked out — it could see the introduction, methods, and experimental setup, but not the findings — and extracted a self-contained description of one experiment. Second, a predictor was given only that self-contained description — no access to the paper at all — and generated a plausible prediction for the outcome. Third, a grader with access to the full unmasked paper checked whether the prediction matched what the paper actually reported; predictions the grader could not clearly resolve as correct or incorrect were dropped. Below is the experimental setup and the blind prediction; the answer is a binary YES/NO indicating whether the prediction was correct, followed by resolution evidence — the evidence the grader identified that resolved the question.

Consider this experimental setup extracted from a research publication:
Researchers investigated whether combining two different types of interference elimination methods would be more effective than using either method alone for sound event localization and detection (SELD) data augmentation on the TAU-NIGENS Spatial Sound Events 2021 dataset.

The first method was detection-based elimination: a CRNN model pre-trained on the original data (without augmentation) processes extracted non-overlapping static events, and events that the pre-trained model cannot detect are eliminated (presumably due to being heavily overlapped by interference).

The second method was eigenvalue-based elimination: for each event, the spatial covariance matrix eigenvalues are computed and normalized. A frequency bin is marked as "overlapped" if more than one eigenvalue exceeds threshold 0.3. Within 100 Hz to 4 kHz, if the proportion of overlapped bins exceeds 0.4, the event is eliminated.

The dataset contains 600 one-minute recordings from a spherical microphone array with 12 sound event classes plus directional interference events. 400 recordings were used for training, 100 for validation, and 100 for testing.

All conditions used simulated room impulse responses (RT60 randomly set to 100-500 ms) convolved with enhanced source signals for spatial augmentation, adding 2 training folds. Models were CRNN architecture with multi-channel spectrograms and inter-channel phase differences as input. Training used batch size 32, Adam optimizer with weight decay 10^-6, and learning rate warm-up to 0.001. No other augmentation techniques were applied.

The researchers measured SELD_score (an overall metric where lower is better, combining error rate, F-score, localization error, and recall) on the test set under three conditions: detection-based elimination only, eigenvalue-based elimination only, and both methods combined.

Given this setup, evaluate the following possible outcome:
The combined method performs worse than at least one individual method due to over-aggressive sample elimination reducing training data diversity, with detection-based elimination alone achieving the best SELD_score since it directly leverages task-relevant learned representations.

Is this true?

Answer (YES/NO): NO